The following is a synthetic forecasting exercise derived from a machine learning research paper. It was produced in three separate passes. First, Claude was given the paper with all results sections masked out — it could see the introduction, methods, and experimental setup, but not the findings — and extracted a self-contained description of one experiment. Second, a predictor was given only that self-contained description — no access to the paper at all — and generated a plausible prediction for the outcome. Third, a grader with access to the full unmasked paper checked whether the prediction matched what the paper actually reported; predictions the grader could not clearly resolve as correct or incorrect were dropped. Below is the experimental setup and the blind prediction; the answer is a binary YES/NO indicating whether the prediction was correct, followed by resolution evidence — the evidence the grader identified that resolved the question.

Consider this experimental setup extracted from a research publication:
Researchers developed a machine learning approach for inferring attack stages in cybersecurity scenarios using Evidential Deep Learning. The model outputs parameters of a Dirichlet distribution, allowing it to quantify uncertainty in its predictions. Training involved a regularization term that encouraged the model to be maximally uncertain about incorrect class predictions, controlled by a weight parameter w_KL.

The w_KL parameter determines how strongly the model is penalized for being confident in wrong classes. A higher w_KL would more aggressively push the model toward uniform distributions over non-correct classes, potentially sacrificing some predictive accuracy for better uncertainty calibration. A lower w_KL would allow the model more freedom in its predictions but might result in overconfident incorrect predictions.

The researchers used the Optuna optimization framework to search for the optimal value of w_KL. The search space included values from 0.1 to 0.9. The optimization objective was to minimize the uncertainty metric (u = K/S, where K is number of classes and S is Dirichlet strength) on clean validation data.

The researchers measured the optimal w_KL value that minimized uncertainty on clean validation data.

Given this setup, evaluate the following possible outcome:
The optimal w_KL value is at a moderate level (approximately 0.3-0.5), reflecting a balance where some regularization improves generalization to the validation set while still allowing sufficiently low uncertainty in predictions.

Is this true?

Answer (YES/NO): YES